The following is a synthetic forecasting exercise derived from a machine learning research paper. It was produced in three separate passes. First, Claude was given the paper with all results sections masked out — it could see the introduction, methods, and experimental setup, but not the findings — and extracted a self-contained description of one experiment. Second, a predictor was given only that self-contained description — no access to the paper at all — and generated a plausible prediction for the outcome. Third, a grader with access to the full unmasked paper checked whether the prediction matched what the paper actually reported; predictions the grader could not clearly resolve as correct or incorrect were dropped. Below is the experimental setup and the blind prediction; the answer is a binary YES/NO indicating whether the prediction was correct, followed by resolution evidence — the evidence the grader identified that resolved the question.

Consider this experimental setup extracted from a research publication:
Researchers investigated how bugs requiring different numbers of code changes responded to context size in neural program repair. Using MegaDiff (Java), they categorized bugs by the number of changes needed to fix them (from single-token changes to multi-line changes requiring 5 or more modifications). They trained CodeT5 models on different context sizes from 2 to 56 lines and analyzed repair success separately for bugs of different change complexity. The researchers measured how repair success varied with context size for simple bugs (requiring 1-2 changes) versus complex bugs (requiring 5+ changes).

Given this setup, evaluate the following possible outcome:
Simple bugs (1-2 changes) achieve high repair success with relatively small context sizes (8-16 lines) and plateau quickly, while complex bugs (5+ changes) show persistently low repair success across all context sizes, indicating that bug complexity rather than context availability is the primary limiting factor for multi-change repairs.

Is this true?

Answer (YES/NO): NO